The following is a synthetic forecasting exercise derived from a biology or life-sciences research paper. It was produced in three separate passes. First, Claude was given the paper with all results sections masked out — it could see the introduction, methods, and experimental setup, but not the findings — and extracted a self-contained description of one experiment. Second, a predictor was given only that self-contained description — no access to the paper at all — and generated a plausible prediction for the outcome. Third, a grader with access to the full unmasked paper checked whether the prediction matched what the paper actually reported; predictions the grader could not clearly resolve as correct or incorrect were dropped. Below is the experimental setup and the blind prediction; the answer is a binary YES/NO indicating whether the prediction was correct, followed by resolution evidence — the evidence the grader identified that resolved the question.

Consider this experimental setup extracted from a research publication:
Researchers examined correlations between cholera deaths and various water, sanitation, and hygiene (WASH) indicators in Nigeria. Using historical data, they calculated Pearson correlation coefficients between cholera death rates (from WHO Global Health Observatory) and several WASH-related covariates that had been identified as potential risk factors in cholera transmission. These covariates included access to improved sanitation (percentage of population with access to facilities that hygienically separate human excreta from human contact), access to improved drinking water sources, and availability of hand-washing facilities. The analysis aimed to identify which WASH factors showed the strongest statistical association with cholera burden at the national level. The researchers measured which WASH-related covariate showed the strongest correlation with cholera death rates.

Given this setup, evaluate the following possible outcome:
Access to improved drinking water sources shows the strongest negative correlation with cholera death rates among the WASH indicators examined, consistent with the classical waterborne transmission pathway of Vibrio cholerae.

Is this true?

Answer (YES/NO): NO